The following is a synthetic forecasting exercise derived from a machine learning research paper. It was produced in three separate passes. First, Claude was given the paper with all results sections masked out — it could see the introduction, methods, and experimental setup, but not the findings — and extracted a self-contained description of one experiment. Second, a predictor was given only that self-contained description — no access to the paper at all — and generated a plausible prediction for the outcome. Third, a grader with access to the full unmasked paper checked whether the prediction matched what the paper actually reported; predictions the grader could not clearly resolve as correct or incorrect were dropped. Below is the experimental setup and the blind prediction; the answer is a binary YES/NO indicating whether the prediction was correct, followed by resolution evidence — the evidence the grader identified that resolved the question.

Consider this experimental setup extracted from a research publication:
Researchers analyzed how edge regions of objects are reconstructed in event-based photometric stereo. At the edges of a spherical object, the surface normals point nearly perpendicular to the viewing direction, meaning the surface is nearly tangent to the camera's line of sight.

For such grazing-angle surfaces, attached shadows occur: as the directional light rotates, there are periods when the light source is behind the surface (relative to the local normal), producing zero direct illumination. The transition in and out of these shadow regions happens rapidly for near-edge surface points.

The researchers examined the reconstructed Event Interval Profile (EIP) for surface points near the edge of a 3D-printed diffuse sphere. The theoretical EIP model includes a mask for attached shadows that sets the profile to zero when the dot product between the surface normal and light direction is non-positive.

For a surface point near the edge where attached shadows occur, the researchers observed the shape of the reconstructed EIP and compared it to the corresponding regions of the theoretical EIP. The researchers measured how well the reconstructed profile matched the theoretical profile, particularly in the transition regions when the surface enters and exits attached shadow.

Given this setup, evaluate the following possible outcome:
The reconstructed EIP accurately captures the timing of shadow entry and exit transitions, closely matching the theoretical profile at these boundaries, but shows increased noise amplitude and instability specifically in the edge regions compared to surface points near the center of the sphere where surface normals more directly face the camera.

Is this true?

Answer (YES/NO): NO